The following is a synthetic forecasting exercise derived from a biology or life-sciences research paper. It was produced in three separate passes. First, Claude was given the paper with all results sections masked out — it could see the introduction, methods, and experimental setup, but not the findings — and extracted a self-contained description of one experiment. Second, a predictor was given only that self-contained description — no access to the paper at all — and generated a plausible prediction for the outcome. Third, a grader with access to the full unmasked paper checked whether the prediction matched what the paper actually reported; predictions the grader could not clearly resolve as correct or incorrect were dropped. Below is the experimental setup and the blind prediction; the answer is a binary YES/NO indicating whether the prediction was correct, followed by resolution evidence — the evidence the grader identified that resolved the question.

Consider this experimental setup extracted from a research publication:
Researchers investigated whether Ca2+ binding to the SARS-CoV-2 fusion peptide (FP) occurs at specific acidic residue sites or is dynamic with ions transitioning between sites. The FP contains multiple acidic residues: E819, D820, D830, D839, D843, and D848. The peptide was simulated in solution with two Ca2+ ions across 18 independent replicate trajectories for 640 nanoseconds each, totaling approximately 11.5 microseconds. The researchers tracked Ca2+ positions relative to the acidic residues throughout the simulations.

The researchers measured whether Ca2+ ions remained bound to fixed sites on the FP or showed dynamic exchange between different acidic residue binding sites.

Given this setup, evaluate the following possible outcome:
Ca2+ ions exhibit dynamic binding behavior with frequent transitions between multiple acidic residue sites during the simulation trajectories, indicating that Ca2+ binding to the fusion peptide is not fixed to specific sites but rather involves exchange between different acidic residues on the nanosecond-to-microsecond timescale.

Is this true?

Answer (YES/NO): NO